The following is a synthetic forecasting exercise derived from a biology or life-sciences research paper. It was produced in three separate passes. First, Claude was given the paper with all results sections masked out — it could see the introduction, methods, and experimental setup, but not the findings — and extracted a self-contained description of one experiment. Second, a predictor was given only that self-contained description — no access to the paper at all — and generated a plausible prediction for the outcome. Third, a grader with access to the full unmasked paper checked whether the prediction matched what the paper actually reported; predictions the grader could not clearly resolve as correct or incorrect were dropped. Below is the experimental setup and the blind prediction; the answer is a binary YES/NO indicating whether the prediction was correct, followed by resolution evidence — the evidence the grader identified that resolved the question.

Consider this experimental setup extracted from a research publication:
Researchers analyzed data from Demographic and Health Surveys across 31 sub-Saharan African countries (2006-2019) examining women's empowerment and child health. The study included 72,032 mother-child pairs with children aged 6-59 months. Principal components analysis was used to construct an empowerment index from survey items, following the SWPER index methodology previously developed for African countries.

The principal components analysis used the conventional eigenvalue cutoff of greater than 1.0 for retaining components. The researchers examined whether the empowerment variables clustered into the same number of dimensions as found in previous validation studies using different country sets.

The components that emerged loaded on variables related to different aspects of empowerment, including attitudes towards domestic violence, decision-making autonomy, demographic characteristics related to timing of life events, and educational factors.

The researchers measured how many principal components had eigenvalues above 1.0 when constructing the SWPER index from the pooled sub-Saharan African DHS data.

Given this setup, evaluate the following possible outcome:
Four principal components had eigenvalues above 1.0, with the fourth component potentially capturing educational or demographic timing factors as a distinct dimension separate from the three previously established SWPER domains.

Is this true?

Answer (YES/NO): YES